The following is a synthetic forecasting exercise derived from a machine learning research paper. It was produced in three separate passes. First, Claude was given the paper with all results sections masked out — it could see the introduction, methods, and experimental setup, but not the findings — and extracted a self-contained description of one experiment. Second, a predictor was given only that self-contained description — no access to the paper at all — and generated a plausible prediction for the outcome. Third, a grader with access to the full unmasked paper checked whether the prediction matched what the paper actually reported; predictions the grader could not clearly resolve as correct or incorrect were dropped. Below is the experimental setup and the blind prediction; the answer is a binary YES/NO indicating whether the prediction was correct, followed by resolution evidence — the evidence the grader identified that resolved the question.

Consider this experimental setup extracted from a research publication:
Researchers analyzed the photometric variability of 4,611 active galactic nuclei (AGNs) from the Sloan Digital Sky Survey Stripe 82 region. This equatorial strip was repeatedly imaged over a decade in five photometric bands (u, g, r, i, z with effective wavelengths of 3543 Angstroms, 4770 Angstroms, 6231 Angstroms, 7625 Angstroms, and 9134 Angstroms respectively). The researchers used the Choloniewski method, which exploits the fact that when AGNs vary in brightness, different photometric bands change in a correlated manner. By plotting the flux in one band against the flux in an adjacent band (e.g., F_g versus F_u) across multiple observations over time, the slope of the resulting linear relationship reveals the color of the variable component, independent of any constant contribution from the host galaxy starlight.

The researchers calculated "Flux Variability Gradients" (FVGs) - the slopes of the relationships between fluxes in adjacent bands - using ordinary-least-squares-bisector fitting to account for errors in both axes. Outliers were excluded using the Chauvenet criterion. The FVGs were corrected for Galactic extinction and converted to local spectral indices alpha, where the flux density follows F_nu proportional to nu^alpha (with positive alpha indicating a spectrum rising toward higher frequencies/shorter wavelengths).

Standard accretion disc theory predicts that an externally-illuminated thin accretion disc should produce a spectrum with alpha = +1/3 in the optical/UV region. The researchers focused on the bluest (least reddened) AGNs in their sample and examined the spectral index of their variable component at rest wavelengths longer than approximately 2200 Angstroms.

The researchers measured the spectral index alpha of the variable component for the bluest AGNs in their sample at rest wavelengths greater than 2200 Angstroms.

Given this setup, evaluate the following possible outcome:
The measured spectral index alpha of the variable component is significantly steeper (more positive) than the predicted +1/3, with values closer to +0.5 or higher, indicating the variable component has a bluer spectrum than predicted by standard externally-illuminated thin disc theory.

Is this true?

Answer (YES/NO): NO